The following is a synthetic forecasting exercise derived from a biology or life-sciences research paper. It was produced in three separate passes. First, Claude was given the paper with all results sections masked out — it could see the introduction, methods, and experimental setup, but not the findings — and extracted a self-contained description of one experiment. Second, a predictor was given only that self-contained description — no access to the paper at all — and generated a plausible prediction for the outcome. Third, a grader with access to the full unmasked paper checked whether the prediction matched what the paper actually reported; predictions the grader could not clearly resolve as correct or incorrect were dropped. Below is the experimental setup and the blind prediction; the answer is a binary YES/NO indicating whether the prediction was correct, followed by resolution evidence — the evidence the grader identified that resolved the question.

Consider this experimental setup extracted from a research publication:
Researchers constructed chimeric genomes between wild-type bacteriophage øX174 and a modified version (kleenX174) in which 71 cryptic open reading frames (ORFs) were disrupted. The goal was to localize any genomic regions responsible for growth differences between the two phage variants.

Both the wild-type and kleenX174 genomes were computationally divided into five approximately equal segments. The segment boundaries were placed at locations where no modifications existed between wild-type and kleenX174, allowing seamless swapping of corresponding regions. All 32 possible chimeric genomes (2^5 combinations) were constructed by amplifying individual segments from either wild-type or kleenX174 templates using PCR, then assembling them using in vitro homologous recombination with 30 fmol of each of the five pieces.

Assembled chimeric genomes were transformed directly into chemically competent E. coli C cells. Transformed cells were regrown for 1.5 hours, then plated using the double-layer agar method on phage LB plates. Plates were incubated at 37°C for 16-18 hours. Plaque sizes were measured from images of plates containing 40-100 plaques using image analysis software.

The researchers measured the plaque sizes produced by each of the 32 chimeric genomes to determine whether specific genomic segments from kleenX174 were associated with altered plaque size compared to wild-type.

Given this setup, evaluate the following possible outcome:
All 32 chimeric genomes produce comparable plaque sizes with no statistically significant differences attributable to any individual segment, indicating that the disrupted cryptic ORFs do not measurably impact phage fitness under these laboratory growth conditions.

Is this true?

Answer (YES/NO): NO